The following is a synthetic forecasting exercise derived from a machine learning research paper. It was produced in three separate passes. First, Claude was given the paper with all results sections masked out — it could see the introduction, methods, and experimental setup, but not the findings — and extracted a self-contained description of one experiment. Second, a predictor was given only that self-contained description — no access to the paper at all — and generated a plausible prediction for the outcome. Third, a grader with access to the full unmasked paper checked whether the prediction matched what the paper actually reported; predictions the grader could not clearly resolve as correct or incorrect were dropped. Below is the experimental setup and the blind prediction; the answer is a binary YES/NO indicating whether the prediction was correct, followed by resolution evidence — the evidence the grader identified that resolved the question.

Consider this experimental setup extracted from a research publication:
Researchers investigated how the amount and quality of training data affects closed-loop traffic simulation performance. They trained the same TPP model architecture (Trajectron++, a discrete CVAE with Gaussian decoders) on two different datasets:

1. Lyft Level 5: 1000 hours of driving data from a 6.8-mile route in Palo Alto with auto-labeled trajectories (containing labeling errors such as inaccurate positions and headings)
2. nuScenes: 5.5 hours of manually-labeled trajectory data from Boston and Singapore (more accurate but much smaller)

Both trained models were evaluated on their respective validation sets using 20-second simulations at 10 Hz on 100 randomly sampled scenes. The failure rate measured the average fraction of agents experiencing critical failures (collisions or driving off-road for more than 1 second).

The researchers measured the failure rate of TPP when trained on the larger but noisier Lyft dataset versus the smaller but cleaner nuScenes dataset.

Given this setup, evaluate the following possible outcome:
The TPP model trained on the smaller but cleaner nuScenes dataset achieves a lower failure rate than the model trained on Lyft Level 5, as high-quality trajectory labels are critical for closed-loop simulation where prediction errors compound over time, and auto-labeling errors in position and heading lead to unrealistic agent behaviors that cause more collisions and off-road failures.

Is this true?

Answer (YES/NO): NO